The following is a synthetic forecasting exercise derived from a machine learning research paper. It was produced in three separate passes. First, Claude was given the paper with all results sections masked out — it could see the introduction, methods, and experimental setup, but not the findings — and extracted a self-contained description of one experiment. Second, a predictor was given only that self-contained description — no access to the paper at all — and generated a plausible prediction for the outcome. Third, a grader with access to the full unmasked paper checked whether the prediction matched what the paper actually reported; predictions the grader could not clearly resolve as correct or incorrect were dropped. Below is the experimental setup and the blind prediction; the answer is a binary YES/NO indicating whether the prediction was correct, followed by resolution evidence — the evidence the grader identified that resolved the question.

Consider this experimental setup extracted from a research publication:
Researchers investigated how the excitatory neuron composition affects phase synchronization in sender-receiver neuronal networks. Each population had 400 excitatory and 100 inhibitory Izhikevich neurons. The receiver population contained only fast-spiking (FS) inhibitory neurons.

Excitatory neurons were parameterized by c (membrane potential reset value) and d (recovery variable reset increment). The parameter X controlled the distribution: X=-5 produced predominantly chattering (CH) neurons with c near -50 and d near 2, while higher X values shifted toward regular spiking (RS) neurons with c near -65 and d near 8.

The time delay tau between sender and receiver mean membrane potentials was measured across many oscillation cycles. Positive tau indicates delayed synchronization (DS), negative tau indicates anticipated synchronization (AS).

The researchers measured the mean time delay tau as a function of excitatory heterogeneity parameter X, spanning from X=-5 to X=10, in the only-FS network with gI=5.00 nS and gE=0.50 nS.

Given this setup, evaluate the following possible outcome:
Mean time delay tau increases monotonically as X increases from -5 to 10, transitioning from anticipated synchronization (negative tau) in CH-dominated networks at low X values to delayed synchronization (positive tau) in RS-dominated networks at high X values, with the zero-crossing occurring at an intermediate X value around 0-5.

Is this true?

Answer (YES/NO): NO